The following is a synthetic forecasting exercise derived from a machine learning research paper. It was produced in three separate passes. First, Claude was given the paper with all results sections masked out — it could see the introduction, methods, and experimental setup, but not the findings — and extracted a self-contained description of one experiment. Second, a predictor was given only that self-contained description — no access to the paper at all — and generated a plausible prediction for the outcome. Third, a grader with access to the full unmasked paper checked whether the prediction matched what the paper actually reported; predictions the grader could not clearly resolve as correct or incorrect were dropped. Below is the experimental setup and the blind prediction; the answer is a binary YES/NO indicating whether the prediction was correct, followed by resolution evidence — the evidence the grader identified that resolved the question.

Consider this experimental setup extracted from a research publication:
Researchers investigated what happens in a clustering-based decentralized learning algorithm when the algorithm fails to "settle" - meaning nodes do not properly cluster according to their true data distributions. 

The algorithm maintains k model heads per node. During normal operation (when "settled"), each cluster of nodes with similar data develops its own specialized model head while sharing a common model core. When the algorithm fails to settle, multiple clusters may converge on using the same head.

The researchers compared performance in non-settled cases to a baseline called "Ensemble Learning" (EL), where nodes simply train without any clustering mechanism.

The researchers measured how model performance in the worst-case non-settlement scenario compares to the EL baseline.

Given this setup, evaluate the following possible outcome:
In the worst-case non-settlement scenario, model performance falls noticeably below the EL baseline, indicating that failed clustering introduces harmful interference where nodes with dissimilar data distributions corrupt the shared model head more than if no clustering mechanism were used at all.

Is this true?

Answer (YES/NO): NO